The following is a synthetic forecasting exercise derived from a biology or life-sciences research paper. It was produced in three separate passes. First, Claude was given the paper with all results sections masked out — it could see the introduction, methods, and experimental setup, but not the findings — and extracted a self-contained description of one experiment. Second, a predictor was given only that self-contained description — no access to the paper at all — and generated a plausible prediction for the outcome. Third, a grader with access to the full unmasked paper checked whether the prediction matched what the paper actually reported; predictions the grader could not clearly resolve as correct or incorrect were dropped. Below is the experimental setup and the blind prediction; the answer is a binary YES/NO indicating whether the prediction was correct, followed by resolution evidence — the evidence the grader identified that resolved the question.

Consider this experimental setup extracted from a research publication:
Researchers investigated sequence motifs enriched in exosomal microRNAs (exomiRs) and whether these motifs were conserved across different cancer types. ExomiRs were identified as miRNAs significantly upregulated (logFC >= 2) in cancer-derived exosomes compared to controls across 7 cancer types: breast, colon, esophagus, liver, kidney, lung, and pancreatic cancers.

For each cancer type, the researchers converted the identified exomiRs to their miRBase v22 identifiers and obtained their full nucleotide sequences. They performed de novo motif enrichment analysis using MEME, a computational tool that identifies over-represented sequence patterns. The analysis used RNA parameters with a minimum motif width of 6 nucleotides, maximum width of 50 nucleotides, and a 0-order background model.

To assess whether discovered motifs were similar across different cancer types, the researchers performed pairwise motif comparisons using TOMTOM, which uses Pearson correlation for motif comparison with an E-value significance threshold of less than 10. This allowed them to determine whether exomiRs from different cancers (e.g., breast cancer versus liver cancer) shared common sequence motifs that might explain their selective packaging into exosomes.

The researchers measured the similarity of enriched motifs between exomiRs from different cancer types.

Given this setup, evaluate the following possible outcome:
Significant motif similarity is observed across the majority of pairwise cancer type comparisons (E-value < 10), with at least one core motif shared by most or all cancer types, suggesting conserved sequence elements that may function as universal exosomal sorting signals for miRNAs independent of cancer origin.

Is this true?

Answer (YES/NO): YES